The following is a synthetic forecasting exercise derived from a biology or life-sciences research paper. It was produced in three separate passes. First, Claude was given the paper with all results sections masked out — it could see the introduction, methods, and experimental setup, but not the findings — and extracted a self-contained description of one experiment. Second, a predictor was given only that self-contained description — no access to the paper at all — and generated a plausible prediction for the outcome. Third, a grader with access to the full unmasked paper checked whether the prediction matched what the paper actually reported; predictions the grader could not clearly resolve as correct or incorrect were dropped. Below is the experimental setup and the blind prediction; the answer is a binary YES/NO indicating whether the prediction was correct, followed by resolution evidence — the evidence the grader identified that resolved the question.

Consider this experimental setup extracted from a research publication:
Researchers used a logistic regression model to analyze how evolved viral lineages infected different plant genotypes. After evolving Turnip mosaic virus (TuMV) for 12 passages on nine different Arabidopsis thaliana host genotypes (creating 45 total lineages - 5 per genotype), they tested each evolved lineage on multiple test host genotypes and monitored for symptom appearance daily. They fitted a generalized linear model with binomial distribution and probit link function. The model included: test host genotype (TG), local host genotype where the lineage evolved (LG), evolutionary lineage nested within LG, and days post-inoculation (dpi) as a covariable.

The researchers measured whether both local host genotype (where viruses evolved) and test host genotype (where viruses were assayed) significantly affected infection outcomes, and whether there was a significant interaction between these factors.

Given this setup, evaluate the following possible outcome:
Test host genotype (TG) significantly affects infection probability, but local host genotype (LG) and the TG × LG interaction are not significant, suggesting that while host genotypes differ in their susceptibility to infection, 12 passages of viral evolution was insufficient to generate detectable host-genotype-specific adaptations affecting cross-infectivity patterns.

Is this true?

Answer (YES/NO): NO